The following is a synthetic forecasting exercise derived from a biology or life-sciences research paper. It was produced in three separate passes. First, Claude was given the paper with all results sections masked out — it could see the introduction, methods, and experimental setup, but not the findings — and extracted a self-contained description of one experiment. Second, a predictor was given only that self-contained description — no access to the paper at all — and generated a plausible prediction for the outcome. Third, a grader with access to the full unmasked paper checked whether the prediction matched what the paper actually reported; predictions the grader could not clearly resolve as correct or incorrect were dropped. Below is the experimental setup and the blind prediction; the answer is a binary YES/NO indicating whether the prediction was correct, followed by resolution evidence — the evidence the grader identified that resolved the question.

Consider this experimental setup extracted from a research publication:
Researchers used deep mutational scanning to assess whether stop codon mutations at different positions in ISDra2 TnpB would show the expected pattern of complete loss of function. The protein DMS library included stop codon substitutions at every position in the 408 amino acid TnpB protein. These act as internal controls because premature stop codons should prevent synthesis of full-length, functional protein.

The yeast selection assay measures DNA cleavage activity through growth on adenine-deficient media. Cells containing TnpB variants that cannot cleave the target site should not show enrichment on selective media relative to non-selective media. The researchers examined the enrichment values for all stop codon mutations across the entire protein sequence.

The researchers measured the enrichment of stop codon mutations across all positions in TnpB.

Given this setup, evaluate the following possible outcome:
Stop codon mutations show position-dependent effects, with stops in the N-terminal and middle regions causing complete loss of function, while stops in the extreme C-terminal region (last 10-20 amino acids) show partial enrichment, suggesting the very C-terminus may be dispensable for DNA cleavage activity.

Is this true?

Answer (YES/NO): NO